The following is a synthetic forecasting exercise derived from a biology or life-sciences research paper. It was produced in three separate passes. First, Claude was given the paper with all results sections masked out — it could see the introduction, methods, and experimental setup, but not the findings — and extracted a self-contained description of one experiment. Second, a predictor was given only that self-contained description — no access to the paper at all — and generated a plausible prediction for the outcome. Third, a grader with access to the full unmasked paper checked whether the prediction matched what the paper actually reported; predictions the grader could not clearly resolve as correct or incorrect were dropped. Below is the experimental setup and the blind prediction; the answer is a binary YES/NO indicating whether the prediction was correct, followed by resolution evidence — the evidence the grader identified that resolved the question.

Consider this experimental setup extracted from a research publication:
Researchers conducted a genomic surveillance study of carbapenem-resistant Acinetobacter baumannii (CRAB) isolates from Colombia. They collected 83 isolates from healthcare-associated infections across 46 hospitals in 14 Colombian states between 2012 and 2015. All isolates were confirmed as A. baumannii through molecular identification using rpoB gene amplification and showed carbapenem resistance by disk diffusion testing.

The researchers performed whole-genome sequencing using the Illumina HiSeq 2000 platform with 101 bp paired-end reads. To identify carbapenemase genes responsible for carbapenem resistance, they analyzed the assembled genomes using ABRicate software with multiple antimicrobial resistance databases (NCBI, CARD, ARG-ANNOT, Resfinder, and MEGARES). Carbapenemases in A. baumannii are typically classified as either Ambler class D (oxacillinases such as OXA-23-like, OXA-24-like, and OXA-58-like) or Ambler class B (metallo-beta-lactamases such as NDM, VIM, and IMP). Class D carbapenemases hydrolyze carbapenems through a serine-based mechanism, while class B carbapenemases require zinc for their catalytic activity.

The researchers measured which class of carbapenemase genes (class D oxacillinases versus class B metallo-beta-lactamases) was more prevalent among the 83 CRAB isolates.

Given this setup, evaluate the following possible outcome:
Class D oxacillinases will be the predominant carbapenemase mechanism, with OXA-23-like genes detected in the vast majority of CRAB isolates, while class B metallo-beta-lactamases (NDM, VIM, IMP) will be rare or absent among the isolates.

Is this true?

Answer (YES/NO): YES